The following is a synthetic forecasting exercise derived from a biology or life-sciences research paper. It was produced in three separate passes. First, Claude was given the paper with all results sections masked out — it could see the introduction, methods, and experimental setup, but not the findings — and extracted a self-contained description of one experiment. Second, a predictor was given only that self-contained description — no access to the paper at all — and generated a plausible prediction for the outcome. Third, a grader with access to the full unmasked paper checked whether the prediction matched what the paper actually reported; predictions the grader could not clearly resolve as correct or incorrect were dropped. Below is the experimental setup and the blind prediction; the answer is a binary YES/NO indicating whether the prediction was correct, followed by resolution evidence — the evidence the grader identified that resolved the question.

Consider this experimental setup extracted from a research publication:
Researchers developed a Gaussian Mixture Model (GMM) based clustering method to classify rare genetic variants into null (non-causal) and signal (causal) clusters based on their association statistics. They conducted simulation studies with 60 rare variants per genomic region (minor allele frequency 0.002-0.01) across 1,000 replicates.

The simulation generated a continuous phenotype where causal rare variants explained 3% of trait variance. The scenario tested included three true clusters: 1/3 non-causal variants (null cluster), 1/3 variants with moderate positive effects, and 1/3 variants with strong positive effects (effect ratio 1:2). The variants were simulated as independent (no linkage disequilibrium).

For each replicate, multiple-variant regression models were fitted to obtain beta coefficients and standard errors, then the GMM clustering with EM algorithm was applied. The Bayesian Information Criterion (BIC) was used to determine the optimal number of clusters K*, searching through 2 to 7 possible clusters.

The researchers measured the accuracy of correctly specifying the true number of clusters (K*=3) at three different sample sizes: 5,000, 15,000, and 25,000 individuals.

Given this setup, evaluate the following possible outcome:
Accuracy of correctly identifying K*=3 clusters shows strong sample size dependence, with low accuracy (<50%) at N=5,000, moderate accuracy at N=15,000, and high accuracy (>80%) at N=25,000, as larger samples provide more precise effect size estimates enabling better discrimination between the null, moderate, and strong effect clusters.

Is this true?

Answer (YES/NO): NO